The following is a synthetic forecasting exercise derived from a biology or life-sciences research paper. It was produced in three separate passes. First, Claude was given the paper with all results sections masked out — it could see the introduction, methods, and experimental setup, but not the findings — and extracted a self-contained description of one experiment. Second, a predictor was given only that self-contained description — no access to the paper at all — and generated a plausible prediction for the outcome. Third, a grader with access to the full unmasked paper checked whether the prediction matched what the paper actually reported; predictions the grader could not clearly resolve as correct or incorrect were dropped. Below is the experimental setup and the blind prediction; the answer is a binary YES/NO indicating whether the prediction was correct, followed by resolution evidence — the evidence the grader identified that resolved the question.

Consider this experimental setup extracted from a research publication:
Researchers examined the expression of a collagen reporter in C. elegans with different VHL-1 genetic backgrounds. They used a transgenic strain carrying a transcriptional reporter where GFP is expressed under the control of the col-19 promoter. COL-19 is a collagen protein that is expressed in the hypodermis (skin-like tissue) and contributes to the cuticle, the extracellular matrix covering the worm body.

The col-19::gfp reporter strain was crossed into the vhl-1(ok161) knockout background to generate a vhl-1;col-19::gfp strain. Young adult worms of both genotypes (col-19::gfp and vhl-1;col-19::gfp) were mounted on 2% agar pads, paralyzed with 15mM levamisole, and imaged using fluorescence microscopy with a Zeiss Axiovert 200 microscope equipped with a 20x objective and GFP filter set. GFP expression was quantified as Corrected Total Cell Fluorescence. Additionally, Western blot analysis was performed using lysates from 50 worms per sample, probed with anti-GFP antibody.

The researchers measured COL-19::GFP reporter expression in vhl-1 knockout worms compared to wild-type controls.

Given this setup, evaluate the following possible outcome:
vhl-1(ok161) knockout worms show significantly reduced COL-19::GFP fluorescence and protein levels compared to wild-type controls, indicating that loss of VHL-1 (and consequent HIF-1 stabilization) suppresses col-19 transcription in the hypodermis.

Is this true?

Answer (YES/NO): NO